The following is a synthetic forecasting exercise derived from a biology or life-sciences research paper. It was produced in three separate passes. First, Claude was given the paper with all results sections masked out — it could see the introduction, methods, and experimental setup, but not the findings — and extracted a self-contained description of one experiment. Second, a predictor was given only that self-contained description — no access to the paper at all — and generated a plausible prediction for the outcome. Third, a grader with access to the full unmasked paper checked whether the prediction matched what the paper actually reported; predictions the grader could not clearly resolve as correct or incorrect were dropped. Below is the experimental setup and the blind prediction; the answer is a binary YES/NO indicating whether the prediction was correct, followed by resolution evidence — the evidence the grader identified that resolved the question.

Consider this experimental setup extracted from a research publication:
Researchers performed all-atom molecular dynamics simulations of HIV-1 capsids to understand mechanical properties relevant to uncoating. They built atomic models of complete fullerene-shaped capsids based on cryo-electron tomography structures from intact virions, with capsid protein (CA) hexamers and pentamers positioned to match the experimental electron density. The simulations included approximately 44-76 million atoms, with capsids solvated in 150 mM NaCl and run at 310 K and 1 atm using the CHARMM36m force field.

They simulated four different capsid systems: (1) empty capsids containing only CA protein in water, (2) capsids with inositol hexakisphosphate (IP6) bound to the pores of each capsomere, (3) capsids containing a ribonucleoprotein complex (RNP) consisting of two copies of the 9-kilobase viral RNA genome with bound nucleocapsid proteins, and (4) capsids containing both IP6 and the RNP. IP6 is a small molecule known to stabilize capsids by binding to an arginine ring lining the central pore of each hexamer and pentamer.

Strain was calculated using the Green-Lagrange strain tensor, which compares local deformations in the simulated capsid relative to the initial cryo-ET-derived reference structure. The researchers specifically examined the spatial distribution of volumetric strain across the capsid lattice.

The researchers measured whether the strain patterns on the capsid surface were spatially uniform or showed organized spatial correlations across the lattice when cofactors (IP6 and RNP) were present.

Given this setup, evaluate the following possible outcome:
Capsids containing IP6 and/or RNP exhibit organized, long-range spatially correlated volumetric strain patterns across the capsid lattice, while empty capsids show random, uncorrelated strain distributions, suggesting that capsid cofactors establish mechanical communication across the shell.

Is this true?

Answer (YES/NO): YES